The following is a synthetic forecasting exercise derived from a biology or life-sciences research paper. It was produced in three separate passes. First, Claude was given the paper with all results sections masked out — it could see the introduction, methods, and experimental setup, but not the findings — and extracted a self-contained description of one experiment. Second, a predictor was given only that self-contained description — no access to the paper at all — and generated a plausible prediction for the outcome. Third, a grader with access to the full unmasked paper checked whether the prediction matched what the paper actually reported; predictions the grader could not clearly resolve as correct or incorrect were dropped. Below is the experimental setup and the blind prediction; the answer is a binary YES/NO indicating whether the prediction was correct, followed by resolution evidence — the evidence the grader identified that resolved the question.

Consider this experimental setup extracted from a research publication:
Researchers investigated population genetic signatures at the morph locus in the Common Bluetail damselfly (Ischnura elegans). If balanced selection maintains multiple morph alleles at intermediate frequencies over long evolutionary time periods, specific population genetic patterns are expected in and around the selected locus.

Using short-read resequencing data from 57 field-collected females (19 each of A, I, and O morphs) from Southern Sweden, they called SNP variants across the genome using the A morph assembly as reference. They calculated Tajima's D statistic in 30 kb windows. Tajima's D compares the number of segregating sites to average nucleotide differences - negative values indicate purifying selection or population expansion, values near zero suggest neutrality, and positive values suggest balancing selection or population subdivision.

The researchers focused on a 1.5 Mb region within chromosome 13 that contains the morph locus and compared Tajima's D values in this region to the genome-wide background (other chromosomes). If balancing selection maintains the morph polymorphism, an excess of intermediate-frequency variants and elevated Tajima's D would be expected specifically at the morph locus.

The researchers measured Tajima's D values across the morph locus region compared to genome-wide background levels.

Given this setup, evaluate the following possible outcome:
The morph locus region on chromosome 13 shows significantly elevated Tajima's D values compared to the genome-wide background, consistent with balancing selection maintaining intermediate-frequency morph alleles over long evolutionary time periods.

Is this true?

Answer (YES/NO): YES